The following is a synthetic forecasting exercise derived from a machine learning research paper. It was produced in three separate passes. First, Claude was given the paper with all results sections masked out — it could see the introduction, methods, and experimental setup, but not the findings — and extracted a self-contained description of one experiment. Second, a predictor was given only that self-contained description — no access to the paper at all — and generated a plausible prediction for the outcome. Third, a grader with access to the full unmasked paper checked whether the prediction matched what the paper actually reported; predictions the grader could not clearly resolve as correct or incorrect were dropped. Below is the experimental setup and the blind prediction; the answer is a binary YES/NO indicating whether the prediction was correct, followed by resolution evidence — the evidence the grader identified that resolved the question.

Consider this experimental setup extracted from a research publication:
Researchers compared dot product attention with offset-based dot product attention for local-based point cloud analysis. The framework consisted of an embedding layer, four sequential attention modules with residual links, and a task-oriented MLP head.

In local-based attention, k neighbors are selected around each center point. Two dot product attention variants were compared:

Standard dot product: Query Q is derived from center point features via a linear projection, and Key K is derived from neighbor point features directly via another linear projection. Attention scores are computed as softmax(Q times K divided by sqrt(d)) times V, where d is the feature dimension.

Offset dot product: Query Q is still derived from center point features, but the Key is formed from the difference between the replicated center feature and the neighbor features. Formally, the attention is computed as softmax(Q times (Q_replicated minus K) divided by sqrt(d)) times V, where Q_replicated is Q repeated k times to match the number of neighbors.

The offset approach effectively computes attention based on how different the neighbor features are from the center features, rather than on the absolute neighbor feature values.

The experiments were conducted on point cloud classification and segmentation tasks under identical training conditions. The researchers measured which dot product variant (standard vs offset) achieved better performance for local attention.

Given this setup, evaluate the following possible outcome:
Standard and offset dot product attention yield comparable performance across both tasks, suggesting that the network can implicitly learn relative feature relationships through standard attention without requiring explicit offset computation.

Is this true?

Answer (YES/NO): NO